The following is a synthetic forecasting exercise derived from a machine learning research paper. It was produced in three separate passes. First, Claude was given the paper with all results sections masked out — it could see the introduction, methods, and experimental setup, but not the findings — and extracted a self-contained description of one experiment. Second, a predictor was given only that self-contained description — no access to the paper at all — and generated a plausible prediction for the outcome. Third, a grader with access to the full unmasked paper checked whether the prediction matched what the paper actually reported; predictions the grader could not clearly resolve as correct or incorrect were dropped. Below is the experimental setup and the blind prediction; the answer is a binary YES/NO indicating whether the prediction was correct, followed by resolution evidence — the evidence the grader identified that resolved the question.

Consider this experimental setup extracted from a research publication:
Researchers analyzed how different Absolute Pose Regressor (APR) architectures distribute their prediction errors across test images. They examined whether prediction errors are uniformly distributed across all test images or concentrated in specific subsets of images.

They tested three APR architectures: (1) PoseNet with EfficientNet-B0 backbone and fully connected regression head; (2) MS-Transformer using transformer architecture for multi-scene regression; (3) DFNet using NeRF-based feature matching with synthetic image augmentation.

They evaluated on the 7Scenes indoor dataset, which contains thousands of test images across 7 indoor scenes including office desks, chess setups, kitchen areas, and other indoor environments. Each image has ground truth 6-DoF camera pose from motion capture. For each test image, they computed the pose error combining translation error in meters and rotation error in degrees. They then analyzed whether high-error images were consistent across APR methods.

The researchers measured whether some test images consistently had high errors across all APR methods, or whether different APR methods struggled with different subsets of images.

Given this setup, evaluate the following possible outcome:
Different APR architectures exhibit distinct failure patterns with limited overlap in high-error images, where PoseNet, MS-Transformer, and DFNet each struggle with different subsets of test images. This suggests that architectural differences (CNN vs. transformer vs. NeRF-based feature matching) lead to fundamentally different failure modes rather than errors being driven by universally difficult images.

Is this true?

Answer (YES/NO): NO